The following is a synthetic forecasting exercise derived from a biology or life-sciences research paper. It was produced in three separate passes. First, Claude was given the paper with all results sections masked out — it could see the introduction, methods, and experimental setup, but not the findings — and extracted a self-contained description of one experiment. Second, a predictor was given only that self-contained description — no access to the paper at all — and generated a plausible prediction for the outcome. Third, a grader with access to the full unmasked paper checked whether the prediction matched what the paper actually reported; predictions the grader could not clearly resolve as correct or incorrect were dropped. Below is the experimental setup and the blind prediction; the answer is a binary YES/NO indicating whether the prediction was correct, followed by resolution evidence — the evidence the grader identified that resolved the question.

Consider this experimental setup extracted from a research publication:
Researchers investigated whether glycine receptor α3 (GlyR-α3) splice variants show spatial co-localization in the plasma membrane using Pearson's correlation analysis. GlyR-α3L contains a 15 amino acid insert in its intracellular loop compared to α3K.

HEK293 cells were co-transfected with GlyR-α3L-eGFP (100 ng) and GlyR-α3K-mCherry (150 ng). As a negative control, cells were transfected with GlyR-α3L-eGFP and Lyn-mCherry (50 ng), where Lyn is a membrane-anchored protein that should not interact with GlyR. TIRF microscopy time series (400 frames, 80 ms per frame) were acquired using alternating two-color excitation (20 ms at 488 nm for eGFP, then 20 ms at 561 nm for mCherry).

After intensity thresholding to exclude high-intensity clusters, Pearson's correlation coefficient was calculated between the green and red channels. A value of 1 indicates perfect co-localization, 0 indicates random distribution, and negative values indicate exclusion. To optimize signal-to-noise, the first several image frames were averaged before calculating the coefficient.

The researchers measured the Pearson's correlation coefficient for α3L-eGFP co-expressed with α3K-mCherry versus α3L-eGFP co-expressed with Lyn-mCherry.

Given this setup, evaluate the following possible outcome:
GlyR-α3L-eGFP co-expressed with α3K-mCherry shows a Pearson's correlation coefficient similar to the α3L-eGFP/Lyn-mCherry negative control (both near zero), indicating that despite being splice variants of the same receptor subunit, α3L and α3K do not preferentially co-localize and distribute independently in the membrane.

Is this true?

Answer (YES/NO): NO